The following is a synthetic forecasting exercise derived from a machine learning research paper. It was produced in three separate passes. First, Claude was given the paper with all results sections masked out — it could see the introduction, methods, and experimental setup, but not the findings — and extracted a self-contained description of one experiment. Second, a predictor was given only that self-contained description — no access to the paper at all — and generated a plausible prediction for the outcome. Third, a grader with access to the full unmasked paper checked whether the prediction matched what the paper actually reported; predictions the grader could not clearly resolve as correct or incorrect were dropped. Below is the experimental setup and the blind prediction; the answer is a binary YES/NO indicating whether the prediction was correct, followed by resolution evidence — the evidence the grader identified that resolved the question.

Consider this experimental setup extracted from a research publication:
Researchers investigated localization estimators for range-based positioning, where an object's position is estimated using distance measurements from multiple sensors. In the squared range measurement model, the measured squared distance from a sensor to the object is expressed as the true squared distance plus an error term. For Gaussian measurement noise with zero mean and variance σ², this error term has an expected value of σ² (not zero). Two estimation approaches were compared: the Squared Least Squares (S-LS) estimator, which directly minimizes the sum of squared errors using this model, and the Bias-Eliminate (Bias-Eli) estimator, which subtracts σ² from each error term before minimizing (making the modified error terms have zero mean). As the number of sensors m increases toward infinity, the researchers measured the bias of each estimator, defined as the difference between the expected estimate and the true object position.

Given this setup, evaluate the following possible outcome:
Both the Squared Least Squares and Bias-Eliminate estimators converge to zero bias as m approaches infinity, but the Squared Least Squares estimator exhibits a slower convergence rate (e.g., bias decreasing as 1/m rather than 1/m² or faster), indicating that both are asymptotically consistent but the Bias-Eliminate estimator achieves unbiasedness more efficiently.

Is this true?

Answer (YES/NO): NO